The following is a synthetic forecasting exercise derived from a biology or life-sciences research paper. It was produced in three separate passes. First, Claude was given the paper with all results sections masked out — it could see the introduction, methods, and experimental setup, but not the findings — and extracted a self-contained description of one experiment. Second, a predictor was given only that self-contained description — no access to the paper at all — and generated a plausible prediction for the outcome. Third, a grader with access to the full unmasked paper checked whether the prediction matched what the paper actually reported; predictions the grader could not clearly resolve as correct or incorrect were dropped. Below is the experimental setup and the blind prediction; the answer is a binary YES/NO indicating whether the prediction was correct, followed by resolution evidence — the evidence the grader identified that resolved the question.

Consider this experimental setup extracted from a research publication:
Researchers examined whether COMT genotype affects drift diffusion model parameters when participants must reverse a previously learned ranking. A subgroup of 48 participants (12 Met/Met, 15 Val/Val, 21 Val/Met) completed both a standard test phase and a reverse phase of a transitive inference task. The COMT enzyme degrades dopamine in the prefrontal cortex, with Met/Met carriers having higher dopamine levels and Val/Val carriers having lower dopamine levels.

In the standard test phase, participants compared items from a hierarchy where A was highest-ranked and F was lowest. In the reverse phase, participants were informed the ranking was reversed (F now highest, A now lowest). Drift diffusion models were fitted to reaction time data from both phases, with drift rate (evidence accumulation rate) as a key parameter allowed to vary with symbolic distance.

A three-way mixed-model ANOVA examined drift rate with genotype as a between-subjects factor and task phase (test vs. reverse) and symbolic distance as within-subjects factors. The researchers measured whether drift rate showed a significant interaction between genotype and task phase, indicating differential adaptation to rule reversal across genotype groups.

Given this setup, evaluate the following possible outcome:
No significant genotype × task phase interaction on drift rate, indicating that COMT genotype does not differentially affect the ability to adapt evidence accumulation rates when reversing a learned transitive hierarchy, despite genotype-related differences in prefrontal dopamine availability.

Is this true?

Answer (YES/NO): YES